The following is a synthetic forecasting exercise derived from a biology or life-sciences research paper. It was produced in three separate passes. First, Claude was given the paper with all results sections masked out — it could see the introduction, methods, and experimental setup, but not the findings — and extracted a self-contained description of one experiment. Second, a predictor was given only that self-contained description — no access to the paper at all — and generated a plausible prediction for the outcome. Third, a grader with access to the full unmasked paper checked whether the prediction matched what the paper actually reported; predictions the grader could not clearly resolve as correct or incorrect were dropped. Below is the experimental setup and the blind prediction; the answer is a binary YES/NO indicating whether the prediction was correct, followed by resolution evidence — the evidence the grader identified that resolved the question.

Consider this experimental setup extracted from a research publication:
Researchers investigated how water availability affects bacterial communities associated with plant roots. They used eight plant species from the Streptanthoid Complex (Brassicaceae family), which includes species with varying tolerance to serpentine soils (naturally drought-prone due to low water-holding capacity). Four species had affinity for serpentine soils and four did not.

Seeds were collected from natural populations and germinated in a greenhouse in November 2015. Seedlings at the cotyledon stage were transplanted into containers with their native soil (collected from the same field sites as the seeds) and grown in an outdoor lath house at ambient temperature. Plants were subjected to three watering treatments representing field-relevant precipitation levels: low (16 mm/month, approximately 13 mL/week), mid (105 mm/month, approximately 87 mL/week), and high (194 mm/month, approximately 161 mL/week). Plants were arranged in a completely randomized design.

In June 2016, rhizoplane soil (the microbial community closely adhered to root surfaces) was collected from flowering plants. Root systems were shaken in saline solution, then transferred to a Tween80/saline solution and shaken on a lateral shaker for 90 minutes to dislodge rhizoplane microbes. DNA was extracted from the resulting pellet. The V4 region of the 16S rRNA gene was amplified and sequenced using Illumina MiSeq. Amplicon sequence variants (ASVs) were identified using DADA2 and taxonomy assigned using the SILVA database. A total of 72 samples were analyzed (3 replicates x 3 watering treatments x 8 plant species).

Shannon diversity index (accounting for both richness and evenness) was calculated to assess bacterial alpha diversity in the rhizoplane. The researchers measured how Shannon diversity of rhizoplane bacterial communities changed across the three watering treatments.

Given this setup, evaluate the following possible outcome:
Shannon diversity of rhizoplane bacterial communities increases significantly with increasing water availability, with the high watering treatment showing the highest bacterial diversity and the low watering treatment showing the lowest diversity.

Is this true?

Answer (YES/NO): YES